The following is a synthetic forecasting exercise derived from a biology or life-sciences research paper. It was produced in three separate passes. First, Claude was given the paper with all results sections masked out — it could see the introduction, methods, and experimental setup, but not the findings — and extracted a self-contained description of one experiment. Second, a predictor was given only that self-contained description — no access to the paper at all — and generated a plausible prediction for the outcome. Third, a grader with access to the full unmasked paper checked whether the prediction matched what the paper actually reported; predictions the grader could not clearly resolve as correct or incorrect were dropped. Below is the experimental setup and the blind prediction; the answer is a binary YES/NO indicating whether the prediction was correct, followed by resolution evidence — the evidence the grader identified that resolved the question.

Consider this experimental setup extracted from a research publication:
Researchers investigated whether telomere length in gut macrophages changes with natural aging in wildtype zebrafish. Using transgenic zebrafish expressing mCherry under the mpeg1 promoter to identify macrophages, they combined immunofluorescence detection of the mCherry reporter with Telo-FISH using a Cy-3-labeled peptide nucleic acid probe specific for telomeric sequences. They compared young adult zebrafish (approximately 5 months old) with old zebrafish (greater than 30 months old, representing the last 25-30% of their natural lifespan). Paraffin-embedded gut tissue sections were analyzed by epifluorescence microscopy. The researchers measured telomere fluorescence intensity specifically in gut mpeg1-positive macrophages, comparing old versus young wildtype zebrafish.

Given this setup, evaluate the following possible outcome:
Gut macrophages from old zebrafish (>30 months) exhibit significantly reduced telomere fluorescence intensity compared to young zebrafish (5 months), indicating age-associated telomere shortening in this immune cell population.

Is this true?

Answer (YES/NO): YES